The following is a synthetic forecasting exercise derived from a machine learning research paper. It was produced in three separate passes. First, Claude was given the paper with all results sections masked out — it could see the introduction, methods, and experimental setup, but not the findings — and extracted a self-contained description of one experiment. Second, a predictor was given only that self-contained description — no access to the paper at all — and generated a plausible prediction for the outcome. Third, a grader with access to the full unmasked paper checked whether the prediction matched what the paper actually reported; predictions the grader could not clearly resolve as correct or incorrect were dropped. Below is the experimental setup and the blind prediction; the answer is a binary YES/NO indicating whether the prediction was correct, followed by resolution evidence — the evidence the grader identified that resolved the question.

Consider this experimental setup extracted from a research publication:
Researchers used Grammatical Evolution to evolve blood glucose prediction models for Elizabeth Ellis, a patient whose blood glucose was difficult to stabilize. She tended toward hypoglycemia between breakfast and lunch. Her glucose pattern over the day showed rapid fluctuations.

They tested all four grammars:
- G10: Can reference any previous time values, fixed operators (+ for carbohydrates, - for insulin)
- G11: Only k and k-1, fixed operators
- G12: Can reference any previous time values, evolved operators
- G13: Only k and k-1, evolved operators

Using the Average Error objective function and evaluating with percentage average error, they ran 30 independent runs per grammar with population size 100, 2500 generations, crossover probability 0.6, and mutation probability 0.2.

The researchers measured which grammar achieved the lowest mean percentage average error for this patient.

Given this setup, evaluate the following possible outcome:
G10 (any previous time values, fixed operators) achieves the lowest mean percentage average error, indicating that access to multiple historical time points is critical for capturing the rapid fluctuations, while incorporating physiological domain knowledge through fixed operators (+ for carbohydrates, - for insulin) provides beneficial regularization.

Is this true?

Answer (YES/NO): NO